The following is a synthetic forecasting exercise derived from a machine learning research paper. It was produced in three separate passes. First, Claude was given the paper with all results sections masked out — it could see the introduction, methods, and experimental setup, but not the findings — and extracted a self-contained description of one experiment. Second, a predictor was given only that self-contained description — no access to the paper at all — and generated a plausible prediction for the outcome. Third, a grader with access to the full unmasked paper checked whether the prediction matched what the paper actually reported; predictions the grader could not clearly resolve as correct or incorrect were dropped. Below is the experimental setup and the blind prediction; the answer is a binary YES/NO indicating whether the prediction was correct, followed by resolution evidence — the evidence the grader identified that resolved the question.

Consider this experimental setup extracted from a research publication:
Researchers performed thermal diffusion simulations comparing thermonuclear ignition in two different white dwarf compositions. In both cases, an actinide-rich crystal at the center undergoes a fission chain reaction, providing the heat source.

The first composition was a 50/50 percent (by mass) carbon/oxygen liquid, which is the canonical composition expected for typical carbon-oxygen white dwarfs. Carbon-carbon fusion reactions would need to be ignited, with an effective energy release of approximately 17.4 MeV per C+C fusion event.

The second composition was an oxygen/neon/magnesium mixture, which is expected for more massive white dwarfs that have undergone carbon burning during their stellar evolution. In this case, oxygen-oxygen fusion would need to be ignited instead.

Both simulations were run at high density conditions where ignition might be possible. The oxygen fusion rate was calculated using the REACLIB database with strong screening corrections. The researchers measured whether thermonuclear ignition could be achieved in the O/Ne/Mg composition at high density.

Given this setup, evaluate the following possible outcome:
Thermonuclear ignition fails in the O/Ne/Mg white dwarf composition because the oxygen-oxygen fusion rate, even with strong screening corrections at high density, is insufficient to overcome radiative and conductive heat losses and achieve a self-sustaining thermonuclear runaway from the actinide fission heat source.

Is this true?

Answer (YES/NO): NO